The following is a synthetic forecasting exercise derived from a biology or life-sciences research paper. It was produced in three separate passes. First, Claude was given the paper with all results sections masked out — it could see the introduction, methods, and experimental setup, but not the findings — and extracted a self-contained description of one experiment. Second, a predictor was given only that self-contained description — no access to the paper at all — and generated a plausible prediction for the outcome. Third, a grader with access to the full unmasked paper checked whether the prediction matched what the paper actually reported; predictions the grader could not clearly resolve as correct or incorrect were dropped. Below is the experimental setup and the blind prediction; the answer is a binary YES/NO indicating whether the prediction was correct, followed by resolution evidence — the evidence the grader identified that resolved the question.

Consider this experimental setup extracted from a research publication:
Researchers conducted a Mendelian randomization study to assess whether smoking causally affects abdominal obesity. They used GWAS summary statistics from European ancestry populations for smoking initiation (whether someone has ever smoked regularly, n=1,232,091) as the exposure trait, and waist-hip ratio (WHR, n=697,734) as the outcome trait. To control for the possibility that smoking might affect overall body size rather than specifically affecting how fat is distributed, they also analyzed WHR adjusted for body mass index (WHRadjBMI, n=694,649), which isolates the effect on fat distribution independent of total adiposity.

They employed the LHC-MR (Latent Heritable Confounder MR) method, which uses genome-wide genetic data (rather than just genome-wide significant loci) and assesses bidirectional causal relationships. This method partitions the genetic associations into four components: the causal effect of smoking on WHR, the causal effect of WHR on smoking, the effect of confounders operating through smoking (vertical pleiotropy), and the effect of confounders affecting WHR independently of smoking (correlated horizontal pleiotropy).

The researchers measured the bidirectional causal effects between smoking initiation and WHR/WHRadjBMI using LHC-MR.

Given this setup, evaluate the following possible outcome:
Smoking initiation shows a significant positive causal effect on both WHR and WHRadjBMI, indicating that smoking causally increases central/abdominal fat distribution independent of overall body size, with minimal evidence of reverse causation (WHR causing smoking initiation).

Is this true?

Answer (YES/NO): YES